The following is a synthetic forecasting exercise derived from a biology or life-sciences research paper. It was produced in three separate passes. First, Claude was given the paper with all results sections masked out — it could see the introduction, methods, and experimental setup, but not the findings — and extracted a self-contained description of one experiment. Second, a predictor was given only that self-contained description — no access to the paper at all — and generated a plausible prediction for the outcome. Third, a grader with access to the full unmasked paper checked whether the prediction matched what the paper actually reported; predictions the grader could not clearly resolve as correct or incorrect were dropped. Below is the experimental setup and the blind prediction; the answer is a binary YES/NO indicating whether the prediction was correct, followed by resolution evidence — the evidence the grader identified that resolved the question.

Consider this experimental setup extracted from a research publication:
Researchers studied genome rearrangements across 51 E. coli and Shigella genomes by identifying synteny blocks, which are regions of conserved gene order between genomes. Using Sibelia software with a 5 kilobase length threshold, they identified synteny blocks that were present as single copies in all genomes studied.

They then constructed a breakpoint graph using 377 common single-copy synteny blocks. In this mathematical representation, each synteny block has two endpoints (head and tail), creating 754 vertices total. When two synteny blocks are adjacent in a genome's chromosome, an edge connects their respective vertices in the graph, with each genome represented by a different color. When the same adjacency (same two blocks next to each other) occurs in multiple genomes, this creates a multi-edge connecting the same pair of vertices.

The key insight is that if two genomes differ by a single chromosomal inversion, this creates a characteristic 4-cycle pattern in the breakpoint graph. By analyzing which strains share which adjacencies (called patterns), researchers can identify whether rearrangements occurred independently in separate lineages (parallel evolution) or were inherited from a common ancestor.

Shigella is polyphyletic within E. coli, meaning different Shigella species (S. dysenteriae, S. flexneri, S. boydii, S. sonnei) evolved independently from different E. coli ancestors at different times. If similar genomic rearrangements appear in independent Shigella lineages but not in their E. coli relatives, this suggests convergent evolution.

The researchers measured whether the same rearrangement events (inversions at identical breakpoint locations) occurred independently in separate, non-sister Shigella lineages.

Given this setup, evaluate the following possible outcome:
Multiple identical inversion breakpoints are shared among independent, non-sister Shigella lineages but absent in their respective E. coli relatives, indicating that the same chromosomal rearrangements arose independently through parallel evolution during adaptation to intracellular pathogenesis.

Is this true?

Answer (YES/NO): YES